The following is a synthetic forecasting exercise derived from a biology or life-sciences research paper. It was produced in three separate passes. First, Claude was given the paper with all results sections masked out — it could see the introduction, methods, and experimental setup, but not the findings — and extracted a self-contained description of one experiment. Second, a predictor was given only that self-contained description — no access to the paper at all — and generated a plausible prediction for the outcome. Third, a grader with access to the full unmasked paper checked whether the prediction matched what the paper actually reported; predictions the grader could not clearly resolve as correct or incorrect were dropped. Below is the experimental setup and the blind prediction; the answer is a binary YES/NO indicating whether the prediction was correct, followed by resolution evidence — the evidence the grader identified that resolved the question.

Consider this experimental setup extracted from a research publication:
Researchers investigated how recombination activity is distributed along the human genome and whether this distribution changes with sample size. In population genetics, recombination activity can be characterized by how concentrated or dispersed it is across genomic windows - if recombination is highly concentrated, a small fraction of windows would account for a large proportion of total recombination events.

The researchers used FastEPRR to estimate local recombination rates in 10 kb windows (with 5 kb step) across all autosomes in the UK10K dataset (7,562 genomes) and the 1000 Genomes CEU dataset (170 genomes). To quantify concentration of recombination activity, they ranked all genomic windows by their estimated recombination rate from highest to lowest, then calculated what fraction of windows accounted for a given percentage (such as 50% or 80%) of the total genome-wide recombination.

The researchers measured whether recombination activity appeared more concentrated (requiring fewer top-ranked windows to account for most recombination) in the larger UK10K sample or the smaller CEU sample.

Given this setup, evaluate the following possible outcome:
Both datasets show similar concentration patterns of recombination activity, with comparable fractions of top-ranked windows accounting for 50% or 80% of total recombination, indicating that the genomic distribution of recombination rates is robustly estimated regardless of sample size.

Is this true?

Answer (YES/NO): NO